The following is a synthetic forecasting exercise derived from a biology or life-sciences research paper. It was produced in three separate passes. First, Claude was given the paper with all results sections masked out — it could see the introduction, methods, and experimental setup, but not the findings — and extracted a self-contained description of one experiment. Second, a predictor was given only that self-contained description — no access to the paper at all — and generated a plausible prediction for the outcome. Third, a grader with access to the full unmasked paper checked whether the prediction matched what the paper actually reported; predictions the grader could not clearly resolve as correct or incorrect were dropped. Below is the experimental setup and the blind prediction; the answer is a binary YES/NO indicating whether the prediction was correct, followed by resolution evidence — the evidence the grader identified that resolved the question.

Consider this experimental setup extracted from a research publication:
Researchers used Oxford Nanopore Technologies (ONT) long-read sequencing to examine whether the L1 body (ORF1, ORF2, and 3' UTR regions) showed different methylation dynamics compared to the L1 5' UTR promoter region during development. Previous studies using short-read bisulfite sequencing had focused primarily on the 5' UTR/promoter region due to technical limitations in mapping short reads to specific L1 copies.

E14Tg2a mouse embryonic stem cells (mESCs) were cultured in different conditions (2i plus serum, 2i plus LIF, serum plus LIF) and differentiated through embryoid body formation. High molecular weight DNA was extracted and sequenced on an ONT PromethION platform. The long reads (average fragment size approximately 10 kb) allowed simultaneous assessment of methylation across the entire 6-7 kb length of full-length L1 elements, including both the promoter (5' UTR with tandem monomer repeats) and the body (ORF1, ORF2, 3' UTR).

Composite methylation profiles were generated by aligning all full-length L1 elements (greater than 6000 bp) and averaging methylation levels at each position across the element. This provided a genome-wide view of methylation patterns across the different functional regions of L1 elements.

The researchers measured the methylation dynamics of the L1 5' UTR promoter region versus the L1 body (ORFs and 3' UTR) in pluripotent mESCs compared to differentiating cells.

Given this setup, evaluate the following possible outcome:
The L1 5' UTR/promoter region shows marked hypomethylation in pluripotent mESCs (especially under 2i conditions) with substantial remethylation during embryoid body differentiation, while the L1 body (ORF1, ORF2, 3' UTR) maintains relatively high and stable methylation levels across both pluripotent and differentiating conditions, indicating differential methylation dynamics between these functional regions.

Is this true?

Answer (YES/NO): YES